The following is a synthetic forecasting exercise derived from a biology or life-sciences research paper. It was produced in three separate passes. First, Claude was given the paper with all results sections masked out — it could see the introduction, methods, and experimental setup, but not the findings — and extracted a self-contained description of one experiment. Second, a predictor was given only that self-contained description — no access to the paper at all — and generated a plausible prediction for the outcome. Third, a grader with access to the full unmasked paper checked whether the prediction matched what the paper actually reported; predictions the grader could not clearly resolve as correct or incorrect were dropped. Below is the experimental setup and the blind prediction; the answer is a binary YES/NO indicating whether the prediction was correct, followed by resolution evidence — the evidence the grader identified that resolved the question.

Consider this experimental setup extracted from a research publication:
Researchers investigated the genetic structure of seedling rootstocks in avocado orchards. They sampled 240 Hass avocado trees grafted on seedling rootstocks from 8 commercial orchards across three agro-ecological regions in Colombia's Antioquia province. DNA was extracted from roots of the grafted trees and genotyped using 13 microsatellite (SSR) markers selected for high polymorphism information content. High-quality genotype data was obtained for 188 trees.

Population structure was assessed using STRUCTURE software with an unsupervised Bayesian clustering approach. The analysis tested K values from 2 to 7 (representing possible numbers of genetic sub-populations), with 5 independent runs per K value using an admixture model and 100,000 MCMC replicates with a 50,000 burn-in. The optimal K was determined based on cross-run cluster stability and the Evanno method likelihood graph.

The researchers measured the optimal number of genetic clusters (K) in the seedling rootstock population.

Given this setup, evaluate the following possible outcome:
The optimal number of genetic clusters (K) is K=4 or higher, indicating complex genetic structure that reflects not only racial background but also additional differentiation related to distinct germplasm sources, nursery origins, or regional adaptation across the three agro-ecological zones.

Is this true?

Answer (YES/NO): NO